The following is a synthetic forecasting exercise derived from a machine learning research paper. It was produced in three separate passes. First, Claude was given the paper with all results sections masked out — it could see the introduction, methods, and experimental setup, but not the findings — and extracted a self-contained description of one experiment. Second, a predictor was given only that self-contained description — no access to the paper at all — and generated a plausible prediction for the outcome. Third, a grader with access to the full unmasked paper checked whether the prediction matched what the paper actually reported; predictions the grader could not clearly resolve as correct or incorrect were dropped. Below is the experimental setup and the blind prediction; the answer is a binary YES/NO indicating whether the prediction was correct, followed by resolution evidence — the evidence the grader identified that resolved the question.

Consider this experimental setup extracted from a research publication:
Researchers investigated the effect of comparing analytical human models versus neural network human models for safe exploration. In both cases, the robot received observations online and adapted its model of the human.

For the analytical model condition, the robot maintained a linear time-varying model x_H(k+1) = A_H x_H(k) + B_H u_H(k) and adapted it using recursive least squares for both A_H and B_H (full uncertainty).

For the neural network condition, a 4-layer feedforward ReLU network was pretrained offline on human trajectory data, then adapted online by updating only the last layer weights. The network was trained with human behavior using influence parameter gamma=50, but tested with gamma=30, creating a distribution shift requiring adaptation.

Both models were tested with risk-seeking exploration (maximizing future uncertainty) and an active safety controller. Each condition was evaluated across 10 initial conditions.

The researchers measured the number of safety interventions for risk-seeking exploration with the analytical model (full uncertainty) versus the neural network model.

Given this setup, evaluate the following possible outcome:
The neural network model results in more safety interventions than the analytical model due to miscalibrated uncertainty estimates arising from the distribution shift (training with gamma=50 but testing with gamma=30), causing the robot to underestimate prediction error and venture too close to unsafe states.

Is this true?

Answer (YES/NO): NO